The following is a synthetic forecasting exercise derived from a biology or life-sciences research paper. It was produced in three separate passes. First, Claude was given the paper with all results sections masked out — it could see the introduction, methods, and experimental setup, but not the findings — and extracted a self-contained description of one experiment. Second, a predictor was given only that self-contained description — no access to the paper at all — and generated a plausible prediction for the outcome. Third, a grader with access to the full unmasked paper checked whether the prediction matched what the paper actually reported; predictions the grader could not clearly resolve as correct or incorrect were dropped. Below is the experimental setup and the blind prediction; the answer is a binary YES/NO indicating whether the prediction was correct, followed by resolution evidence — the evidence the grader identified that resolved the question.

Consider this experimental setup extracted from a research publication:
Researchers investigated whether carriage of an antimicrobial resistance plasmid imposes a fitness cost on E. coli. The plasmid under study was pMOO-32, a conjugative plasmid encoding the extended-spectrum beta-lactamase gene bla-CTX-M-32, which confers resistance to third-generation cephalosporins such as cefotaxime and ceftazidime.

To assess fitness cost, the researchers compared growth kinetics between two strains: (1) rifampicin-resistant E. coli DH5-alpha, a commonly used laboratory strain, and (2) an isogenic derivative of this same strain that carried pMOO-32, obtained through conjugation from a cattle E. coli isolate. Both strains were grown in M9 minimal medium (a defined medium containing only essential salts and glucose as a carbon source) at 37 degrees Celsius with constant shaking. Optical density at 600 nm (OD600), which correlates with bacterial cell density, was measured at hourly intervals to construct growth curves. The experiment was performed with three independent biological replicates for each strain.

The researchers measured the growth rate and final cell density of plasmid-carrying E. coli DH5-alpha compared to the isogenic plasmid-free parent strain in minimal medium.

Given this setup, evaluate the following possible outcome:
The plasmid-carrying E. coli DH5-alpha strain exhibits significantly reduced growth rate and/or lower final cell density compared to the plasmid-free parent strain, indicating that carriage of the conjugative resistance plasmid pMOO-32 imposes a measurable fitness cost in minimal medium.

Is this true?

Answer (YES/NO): YES